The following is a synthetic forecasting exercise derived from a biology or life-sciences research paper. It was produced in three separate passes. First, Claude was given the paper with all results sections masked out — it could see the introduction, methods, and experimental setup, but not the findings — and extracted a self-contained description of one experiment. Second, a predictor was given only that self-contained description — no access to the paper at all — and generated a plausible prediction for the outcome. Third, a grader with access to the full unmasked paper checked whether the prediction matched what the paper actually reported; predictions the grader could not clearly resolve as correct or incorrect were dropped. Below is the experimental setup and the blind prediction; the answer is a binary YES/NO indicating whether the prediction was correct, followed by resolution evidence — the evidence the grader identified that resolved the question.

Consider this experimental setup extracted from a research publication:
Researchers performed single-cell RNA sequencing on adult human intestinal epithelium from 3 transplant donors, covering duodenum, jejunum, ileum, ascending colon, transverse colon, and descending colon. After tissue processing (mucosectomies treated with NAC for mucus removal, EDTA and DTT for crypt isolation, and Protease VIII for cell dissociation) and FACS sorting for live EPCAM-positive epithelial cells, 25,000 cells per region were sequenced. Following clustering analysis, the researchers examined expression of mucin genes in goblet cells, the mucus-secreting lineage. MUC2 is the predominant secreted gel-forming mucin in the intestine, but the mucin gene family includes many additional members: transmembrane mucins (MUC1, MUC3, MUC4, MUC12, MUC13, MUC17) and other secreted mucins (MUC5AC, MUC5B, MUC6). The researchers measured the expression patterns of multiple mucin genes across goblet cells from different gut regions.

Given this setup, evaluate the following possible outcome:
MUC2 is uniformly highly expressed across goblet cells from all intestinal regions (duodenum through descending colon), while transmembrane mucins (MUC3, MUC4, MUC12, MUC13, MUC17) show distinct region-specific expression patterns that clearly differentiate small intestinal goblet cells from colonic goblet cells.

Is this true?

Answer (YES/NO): NO